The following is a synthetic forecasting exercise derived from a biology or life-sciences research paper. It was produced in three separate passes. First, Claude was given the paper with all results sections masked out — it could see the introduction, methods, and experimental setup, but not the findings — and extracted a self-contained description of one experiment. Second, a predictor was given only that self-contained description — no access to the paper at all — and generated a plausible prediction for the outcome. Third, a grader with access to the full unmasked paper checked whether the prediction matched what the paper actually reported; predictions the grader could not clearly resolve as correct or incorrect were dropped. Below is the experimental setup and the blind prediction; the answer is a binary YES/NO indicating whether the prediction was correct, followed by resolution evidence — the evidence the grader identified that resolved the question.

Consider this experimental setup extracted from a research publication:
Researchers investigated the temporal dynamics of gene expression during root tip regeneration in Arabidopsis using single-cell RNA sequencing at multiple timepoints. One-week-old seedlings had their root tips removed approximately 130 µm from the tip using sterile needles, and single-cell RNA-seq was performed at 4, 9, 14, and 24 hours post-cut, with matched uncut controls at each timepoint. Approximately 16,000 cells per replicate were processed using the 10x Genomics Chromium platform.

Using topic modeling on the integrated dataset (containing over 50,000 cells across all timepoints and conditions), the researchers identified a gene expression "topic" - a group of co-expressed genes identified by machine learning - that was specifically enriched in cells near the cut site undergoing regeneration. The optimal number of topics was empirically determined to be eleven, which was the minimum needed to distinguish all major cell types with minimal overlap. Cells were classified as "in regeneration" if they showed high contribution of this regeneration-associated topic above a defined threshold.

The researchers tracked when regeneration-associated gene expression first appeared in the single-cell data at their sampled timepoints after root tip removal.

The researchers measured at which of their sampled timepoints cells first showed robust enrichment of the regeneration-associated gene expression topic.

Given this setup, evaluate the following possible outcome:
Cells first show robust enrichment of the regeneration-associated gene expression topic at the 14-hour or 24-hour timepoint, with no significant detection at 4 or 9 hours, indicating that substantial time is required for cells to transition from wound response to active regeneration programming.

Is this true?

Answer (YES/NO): NO